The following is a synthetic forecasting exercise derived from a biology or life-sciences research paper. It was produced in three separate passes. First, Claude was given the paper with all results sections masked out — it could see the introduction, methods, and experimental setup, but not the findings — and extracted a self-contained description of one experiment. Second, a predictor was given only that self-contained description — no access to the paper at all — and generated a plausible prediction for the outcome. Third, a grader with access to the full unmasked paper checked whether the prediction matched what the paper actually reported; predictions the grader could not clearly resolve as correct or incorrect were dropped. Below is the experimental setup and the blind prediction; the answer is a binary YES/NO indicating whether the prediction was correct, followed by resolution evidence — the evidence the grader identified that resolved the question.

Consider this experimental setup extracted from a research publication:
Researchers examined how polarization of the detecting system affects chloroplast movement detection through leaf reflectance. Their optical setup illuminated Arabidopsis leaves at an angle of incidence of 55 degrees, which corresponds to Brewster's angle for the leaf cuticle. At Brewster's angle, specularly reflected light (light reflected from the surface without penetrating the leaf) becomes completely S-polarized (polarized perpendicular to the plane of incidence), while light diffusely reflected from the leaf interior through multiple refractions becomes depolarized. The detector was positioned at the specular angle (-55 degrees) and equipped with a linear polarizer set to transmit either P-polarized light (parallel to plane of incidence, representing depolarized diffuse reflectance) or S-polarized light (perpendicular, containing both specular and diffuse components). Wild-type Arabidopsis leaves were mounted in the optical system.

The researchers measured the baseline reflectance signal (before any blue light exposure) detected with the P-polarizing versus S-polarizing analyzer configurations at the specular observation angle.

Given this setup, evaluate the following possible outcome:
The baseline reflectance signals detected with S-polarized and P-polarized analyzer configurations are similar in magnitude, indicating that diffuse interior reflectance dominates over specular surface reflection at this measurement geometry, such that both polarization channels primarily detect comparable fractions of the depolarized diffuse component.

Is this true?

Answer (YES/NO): NO